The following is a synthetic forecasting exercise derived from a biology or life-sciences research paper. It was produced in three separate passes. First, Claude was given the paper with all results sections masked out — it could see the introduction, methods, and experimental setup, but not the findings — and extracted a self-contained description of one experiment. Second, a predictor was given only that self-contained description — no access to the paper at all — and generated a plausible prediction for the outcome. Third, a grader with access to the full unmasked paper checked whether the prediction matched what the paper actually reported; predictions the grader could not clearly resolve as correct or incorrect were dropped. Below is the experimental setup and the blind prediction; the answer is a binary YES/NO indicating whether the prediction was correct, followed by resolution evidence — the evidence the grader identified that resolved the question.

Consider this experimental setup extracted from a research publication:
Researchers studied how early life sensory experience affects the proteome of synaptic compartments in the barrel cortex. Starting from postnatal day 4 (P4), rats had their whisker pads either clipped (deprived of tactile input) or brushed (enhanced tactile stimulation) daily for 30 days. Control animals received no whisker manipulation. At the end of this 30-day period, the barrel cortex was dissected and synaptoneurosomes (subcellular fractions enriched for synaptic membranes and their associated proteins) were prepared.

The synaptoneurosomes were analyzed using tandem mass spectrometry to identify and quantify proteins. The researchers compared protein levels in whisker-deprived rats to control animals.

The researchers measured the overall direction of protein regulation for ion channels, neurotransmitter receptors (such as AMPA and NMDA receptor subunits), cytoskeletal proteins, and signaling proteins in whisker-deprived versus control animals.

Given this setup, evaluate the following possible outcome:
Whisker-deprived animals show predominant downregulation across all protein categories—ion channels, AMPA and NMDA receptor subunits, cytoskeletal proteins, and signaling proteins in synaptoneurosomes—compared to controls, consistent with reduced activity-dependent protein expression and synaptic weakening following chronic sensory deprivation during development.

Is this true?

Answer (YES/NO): YES